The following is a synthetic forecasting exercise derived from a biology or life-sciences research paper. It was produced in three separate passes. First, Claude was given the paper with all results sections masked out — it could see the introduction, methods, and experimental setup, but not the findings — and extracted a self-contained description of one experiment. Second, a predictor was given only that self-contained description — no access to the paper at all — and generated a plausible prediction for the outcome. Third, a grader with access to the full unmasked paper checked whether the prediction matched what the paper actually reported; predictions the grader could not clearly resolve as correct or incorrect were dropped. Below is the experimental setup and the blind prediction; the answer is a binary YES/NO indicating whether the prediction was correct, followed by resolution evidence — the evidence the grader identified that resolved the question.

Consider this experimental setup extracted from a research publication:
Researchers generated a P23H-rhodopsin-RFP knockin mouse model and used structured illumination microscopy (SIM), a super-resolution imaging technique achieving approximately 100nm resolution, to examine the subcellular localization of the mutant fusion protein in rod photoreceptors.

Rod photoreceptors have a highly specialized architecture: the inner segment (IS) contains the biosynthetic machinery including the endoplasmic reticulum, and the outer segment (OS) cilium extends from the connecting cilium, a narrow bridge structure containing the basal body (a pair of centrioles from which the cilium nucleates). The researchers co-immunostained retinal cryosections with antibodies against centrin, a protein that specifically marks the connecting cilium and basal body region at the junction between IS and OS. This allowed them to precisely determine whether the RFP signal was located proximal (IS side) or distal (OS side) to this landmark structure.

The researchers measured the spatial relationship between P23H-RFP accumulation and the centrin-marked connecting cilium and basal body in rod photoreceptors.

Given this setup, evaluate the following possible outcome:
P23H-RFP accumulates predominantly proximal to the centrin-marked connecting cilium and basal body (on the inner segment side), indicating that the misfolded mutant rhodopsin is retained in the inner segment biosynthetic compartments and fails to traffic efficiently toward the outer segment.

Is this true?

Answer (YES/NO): YES